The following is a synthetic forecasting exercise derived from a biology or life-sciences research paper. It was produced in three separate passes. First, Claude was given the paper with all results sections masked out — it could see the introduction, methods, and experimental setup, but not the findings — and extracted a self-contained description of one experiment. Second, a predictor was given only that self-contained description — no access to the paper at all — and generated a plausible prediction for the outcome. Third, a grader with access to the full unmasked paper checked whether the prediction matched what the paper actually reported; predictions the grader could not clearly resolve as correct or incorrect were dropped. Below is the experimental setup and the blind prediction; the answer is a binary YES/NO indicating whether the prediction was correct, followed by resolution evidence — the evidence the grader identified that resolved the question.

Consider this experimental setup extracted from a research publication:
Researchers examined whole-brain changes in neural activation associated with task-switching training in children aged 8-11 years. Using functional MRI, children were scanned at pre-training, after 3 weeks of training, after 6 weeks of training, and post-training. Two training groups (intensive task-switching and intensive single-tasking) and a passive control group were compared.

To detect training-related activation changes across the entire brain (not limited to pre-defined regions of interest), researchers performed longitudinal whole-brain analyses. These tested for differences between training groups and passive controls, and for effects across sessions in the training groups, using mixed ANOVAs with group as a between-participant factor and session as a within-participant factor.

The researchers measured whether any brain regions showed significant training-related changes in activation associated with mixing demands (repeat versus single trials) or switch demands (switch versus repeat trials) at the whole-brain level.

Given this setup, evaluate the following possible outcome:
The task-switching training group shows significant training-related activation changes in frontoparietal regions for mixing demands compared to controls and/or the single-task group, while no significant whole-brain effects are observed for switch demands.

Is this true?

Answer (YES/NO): NO